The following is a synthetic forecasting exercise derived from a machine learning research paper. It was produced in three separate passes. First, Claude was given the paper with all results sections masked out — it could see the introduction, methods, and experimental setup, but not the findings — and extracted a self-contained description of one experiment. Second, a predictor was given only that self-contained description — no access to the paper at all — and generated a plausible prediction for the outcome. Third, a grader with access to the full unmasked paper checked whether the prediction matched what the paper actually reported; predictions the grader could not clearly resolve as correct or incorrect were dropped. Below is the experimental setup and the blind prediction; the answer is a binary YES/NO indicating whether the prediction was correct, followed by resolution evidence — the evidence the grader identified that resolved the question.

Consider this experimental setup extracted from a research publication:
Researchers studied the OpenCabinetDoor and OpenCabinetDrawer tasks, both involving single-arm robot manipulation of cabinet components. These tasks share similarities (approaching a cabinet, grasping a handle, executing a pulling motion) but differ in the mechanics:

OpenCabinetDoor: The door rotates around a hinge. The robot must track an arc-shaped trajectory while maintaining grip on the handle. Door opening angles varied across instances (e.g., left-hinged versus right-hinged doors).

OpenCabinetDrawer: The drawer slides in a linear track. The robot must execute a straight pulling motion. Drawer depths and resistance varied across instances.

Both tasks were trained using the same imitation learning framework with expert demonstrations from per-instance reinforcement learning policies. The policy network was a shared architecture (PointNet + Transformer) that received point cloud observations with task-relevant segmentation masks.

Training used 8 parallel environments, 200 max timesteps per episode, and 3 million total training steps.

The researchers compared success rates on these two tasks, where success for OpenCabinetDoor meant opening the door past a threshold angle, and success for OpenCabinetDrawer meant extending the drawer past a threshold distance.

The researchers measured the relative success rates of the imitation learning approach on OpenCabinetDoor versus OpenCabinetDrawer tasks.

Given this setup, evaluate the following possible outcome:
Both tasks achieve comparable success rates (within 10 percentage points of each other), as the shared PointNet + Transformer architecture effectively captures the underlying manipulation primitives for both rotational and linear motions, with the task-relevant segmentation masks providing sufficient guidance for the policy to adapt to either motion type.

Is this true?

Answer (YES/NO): NO